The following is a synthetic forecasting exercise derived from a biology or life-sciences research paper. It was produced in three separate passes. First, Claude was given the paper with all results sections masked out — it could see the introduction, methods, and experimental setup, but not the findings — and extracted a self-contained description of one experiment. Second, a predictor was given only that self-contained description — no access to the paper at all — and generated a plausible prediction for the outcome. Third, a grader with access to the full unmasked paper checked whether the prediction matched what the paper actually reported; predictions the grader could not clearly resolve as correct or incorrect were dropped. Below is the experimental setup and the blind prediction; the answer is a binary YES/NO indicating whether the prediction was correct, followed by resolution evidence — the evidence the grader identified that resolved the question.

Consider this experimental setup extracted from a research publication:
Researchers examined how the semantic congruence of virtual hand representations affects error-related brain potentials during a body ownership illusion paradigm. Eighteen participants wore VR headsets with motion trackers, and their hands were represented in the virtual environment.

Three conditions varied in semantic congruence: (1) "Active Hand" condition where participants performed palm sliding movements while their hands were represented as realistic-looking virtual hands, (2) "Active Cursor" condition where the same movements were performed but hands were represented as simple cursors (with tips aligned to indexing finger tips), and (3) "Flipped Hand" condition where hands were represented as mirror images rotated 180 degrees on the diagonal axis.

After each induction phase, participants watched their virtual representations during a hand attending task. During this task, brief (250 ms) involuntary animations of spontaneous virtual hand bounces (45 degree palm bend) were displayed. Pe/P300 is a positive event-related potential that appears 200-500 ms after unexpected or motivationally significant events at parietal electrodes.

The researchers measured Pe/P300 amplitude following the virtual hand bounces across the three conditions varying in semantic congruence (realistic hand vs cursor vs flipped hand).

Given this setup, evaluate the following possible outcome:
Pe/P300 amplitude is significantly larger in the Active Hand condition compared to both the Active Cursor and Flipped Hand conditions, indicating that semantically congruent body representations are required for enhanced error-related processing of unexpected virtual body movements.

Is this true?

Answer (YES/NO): NO